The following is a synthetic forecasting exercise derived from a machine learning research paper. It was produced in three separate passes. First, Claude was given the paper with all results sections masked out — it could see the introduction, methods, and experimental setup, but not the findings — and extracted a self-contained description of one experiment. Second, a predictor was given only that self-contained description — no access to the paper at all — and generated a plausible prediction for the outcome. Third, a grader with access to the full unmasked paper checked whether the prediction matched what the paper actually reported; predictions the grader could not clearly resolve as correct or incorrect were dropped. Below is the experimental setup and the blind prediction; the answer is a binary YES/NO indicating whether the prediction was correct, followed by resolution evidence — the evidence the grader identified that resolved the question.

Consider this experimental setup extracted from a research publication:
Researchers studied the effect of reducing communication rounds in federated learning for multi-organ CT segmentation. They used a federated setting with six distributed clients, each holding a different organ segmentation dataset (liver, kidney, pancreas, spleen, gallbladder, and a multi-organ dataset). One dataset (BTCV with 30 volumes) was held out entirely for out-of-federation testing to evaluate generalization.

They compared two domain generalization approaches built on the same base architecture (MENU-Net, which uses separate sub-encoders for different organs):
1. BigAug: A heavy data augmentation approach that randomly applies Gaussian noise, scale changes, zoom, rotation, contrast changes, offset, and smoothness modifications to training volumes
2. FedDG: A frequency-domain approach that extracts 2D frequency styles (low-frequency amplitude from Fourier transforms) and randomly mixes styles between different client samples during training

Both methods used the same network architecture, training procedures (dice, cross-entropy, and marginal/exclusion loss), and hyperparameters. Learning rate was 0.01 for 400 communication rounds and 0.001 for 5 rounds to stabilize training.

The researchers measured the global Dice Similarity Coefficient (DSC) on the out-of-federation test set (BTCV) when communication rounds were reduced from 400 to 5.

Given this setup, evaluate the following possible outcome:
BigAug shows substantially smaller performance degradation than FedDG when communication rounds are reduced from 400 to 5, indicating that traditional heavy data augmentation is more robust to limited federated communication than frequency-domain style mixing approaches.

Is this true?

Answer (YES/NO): YES